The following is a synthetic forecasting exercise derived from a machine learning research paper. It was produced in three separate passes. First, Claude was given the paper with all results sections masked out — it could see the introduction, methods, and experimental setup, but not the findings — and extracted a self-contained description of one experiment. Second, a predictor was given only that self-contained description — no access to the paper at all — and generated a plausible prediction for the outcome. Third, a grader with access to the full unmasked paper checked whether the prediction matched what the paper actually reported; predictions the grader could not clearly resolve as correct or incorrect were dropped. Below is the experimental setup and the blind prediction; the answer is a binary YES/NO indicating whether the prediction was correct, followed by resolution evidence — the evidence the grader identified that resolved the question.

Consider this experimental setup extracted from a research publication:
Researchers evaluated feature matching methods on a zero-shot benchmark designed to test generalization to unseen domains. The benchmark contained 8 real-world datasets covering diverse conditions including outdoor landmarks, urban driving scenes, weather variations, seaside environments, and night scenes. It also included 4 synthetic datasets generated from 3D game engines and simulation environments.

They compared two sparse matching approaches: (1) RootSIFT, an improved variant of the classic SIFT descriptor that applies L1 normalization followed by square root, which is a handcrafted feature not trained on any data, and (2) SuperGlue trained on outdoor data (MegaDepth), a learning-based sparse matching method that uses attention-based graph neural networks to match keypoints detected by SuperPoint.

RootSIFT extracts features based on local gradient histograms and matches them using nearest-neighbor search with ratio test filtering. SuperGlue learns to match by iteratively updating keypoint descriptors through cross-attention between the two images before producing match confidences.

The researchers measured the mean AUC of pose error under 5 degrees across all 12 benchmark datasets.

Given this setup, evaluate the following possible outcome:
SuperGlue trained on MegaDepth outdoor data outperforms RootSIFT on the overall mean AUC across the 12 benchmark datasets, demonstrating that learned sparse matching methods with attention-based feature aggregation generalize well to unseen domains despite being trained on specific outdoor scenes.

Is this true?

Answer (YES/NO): NO